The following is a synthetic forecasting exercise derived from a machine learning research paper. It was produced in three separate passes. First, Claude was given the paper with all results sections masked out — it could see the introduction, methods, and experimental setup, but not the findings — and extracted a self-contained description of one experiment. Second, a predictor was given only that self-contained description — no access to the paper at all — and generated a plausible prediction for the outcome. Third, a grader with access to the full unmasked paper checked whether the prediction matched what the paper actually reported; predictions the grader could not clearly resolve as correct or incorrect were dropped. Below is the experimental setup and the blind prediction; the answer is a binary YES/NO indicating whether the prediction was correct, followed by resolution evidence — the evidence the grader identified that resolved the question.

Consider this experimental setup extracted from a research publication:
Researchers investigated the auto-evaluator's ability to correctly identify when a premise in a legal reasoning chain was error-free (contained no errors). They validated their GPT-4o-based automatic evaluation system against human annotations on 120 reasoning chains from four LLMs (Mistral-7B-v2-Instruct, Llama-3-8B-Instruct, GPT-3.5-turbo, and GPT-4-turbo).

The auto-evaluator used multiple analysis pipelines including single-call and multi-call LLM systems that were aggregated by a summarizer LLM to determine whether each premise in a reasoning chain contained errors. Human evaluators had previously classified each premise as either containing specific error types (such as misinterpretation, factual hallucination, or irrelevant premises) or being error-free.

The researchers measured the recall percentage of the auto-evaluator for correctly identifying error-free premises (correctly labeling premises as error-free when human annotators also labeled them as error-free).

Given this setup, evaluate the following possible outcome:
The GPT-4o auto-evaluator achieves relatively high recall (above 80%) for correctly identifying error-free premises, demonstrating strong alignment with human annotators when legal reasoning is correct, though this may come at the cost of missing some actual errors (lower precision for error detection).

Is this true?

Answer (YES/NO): YES